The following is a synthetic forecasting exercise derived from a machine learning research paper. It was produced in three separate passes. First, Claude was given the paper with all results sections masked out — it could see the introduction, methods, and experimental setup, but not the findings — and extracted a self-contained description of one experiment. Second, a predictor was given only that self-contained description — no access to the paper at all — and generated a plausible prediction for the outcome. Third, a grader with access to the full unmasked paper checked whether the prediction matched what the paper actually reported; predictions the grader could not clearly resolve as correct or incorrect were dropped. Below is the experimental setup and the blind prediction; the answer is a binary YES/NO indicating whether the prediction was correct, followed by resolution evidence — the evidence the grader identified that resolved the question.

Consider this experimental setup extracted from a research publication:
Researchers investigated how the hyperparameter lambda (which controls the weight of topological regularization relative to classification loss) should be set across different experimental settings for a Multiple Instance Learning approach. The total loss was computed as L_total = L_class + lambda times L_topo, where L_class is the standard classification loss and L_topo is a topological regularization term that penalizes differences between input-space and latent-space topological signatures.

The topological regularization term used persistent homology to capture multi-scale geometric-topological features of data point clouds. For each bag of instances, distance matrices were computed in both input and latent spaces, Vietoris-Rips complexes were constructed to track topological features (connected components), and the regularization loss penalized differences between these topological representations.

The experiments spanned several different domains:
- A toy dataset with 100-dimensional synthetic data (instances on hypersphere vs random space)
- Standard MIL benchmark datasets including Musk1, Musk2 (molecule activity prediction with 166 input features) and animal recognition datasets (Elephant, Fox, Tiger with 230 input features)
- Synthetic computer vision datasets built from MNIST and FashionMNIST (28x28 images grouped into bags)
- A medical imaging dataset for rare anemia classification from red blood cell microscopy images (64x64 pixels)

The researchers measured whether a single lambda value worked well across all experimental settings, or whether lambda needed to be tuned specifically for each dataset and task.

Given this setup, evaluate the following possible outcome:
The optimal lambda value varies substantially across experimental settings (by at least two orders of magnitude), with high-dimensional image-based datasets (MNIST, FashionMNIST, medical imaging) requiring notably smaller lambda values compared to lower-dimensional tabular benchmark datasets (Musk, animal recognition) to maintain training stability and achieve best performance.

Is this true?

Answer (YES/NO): NO